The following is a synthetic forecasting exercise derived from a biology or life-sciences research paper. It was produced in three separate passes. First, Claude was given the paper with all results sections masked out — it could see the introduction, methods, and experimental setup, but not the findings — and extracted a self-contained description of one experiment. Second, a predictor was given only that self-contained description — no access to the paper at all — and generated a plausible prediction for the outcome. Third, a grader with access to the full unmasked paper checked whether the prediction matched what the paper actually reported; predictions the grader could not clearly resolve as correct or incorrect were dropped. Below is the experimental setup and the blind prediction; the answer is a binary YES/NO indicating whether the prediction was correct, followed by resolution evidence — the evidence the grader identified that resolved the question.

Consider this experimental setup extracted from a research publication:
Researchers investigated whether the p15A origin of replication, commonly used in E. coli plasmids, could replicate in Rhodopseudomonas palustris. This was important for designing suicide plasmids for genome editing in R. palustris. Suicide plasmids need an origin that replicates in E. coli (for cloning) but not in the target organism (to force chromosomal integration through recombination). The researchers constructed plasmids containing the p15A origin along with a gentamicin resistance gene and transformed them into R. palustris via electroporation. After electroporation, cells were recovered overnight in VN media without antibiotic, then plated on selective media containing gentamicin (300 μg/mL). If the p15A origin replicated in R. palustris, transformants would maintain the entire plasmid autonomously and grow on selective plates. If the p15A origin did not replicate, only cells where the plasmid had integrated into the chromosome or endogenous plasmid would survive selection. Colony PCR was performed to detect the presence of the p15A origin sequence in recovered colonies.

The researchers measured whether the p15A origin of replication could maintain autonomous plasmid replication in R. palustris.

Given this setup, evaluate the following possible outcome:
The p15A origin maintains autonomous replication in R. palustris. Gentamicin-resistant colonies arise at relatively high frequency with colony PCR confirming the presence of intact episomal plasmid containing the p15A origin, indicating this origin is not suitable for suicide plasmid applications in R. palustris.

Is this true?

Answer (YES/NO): NO